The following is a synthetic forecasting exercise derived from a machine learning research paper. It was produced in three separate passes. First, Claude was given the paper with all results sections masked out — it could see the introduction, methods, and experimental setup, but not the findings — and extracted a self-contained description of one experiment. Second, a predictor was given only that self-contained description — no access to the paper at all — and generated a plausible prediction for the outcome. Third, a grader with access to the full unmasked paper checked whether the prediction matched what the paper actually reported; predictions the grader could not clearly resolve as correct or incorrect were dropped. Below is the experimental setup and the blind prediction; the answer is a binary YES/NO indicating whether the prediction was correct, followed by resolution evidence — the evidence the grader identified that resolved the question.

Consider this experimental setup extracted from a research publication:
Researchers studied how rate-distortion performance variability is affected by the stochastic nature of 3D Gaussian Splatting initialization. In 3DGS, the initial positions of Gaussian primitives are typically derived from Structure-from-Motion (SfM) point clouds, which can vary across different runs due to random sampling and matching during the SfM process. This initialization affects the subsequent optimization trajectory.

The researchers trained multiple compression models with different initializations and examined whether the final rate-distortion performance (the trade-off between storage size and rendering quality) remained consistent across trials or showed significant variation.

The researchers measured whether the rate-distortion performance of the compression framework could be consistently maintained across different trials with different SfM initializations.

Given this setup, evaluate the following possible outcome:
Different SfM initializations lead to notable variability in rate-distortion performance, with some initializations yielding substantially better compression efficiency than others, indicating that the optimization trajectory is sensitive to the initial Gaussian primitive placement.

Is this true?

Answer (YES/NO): NO